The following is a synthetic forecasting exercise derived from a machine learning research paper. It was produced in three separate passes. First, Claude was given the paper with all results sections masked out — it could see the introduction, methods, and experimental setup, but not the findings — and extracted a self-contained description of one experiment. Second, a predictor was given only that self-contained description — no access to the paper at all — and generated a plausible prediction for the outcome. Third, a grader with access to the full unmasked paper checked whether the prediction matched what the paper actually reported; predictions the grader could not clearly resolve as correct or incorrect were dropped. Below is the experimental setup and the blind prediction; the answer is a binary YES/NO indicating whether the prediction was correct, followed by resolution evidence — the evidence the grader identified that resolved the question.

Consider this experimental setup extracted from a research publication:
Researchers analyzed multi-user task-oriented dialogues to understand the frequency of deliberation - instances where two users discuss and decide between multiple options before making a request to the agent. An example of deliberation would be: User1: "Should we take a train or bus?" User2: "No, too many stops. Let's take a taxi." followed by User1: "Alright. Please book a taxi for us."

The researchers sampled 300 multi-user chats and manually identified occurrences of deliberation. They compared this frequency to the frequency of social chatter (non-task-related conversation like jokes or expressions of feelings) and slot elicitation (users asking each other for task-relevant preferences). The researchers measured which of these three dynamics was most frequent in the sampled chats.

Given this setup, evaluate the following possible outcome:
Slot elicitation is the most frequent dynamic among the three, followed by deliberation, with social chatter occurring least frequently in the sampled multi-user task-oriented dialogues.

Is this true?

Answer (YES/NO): NO